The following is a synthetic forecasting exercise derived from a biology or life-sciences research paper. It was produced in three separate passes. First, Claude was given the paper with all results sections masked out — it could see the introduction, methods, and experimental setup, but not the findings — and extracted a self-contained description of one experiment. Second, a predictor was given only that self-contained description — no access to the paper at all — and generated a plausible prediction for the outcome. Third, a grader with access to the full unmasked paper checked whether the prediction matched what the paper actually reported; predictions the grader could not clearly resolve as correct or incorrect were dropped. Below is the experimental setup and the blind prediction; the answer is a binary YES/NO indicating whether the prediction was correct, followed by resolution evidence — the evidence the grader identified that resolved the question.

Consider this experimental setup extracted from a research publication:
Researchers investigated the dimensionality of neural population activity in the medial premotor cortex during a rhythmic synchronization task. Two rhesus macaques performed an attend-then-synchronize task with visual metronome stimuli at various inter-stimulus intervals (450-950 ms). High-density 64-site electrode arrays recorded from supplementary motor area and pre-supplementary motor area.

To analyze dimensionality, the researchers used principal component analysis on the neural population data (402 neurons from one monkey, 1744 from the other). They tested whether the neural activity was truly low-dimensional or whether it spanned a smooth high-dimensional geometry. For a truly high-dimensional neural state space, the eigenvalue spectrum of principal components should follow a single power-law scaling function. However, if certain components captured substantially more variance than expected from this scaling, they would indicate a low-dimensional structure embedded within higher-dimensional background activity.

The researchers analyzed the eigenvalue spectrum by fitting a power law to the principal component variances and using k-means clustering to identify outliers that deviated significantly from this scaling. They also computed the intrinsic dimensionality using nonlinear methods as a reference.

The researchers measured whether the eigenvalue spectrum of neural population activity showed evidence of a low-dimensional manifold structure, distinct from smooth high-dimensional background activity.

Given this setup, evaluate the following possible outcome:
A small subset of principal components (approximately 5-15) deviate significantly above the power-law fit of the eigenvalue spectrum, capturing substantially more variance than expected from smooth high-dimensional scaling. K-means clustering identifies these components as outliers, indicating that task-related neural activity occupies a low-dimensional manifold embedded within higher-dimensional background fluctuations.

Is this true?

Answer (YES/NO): NO